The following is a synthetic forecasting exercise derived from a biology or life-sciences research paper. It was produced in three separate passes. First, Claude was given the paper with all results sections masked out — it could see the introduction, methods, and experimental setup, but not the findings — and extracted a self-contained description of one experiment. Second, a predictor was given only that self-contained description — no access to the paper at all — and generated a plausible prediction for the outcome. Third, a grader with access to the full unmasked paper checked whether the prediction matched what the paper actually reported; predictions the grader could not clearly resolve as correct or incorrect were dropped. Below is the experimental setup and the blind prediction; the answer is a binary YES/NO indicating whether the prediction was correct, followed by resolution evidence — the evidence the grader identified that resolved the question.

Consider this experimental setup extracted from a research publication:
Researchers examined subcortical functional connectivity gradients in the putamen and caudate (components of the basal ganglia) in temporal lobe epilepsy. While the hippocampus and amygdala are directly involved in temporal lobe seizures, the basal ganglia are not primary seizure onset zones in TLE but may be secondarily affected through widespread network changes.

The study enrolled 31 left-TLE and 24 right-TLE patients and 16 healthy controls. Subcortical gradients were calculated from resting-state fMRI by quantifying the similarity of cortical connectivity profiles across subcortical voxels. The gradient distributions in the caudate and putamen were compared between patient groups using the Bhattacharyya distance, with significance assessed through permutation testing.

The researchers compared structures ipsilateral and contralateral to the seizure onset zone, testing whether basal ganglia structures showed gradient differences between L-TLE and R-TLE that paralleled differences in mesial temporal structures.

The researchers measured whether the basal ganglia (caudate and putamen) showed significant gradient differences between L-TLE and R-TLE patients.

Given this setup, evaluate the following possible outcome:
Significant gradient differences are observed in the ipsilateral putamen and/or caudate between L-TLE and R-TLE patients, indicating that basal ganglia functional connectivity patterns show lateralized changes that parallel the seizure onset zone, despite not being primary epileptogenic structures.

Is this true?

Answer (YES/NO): NO